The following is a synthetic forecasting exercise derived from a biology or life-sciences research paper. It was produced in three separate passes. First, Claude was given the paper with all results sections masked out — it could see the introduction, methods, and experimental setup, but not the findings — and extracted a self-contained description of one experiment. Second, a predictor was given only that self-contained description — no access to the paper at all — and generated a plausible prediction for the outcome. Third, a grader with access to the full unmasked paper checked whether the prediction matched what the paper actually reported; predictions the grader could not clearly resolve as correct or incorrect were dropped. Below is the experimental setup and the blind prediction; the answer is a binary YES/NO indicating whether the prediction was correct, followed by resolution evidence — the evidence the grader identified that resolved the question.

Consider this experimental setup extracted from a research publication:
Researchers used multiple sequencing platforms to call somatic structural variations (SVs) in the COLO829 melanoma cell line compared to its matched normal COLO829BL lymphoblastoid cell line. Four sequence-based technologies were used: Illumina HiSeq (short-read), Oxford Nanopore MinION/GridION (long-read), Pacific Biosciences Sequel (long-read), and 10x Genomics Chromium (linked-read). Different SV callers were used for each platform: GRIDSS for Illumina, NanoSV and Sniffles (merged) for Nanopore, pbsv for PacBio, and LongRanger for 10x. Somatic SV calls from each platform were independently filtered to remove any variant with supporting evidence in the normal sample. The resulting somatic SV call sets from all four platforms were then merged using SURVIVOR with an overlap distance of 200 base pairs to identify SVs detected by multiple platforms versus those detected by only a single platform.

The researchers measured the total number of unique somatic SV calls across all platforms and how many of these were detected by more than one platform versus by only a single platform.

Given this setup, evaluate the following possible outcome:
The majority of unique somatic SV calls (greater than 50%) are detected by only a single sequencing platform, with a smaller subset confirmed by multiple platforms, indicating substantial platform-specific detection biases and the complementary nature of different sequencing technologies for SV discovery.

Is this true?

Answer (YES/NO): YES